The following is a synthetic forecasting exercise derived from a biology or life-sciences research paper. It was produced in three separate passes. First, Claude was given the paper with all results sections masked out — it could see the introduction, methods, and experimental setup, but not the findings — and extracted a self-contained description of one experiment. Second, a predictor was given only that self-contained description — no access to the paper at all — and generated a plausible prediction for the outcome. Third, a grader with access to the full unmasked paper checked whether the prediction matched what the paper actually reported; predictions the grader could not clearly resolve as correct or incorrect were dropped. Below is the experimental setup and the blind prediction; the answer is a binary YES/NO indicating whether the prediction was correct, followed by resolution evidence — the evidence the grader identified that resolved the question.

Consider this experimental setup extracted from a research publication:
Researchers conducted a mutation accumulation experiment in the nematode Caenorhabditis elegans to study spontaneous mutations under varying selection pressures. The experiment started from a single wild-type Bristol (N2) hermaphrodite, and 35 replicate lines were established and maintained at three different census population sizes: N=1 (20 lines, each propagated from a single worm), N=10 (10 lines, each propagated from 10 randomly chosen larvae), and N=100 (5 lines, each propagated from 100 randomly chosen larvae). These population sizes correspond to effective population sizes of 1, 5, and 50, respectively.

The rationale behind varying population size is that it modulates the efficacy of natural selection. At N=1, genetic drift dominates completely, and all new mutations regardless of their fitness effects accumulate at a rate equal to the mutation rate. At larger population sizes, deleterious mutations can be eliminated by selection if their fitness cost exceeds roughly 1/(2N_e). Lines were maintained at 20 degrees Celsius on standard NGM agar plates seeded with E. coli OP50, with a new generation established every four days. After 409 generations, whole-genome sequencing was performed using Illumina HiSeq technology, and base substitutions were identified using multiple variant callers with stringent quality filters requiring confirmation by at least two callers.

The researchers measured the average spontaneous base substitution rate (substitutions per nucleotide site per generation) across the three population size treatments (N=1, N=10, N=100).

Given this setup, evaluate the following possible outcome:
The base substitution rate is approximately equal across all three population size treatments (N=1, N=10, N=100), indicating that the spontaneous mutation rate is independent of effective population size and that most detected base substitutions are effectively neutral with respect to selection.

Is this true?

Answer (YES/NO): YES